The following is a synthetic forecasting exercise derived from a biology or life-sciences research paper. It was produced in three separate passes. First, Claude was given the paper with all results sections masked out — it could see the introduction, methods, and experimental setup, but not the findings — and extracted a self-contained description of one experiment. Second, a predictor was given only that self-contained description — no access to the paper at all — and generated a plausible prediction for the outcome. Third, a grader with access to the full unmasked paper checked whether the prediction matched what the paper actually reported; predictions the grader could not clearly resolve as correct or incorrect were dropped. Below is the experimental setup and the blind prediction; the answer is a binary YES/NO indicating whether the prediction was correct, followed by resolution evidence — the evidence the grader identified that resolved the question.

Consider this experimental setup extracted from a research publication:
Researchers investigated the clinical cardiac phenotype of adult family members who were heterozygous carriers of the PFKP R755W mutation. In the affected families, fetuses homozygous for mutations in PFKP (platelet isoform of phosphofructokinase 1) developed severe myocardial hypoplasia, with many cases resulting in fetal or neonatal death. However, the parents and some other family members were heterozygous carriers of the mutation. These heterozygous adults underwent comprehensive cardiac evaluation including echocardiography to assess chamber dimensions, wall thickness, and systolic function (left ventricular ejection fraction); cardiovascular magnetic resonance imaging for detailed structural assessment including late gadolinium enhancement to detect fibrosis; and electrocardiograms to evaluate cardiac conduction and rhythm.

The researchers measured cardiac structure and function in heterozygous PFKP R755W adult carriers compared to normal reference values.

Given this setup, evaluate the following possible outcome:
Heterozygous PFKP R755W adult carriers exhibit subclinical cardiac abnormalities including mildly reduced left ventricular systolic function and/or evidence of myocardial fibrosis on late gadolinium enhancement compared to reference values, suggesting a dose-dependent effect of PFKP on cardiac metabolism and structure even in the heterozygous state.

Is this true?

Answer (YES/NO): NO